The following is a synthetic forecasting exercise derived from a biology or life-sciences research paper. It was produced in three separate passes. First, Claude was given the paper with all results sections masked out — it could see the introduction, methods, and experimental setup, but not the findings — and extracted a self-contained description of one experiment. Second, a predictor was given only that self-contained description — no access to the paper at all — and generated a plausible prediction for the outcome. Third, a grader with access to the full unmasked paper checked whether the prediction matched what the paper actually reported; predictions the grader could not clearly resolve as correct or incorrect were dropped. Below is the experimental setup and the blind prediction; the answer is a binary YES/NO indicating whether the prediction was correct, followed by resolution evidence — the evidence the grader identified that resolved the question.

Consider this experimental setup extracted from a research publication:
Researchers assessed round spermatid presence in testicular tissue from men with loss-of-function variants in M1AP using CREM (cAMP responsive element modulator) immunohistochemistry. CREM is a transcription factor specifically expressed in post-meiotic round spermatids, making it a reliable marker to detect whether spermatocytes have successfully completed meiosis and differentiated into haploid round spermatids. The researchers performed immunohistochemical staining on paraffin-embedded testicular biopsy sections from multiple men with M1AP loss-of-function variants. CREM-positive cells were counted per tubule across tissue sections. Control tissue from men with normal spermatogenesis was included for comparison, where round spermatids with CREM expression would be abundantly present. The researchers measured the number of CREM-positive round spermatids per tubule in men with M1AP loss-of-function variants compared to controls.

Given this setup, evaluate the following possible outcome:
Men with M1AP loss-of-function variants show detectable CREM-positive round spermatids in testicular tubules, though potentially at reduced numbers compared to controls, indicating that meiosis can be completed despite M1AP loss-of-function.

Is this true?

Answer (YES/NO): YES